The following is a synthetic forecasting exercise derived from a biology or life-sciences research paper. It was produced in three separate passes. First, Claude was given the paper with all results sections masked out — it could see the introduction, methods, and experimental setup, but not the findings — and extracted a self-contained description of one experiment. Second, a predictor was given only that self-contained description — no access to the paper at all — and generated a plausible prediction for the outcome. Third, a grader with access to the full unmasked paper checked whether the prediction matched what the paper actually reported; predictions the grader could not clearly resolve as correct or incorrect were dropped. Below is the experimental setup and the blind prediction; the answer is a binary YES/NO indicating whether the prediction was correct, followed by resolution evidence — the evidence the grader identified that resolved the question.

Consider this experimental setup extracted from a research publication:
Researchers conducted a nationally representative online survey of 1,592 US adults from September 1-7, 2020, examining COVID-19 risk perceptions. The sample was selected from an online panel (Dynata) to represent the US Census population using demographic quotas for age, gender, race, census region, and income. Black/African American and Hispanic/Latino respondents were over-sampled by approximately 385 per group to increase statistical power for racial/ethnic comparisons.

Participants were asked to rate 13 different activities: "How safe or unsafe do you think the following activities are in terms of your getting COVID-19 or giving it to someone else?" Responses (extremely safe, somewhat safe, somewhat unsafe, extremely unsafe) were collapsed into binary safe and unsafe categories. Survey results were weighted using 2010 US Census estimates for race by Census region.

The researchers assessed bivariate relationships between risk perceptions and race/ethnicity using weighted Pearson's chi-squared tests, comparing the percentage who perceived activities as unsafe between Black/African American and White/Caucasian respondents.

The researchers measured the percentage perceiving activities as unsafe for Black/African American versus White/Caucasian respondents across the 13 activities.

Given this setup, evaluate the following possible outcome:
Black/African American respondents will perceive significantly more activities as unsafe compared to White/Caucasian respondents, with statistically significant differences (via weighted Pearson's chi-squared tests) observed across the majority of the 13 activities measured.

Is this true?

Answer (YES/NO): NO